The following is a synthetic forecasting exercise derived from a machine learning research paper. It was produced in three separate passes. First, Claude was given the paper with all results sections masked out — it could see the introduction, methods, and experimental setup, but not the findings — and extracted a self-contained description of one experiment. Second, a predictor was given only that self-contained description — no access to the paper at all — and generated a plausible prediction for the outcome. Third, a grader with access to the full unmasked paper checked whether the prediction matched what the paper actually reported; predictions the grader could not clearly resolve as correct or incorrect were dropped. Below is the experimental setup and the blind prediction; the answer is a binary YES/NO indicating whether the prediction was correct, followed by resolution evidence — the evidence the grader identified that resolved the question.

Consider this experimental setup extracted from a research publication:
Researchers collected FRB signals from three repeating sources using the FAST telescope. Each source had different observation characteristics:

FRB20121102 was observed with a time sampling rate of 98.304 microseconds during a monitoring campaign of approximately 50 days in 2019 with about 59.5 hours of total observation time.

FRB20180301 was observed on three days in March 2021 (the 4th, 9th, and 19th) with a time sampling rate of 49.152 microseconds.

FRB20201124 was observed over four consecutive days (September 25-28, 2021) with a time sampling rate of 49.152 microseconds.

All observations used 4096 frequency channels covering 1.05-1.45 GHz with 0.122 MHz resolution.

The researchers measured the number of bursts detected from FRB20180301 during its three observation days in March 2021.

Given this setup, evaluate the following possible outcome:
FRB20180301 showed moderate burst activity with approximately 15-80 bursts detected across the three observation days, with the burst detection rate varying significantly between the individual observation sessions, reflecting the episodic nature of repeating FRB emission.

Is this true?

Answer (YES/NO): NO